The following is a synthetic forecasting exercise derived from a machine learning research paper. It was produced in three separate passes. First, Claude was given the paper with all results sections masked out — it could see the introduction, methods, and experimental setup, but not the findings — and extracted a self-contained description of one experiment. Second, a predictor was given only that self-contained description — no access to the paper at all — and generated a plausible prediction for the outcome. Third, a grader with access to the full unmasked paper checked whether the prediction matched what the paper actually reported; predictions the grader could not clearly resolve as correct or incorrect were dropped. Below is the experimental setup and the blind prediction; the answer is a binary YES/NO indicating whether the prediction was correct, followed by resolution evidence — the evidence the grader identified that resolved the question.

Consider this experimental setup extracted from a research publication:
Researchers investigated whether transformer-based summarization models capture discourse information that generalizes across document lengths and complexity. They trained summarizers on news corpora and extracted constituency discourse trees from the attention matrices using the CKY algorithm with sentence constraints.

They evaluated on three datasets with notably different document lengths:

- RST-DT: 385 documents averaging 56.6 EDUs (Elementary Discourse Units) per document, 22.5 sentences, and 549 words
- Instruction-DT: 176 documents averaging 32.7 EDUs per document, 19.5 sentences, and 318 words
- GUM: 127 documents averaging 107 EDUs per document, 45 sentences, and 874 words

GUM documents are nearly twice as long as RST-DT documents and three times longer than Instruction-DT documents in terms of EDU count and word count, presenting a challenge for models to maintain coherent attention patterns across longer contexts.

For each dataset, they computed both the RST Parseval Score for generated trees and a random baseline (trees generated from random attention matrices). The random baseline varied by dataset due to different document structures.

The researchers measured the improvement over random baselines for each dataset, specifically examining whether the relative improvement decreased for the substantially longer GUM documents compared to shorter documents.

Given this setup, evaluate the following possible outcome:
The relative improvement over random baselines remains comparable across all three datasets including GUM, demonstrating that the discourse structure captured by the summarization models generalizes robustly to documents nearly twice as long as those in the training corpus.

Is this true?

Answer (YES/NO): YES